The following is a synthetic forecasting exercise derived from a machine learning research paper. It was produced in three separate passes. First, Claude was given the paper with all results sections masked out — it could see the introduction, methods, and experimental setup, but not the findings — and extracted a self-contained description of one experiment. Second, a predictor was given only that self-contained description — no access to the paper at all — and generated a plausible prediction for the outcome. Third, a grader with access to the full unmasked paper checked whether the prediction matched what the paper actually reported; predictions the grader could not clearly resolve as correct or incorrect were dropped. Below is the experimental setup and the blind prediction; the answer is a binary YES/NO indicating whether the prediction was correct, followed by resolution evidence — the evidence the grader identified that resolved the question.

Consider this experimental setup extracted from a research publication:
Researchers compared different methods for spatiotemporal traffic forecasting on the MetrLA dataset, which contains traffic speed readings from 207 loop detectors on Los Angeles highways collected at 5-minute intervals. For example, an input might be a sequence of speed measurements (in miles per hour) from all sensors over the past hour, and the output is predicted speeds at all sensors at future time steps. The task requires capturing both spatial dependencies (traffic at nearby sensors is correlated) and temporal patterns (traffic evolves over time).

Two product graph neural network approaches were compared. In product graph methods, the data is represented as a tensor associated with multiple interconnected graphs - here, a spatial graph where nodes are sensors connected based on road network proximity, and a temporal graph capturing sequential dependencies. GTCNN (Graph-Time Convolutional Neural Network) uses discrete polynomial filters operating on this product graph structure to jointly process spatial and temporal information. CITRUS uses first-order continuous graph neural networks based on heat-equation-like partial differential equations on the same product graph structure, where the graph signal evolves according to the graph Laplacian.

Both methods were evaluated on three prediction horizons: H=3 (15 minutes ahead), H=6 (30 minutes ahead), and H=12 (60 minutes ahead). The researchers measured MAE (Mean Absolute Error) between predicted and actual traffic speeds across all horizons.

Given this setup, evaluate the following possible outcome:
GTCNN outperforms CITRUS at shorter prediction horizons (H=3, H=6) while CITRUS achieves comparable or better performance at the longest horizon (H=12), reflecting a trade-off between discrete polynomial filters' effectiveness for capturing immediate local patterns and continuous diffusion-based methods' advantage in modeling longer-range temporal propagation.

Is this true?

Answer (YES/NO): NO